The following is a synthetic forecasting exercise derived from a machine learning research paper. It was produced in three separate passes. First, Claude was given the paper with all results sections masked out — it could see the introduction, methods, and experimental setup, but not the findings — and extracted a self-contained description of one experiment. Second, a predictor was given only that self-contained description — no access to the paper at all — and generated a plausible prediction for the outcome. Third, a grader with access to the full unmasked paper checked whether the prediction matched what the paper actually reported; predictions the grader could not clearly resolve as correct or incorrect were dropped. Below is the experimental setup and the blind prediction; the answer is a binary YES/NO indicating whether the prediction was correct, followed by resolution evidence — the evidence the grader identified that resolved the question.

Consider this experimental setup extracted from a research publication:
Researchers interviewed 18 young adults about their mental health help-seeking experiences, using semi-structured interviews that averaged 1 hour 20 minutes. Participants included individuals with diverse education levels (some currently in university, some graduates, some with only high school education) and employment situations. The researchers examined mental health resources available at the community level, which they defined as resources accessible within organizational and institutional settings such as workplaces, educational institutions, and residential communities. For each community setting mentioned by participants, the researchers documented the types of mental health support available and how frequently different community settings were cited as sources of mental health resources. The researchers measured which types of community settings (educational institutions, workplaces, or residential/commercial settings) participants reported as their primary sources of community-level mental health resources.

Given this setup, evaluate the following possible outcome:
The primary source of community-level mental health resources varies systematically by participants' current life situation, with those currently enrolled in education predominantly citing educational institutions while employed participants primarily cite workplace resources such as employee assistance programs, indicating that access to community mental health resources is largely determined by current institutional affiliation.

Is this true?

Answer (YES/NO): NO